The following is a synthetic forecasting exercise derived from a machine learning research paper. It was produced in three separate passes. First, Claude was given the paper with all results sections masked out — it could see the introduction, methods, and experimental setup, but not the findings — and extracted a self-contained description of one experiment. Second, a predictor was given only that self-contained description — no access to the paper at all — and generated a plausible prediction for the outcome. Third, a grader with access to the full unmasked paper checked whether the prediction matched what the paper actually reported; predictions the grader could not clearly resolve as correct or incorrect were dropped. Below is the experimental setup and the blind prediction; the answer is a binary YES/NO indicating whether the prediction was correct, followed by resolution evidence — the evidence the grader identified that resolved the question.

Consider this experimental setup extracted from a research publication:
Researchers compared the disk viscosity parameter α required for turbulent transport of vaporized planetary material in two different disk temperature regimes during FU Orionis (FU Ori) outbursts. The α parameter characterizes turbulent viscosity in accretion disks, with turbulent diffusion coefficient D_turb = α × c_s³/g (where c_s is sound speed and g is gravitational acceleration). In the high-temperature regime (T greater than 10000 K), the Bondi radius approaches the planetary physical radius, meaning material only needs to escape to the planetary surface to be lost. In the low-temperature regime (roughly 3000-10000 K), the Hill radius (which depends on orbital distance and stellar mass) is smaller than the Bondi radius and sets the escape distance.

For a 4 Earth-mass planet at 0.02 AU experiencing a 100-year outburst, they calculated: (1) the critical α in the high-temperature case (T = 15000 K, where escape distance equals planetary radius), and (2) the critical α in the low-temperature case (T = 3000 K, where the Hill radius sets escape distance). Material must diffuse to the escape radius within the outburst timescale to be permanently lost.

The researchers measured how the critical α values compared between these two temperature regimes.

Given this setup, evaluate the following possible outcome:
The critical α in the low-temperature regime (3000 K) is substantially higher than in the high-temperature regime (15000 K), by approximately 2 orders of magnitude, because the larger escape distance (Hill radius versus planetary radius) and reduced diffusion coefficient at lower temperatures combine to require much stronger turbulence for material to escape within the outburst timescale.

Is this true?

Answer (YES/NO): NO